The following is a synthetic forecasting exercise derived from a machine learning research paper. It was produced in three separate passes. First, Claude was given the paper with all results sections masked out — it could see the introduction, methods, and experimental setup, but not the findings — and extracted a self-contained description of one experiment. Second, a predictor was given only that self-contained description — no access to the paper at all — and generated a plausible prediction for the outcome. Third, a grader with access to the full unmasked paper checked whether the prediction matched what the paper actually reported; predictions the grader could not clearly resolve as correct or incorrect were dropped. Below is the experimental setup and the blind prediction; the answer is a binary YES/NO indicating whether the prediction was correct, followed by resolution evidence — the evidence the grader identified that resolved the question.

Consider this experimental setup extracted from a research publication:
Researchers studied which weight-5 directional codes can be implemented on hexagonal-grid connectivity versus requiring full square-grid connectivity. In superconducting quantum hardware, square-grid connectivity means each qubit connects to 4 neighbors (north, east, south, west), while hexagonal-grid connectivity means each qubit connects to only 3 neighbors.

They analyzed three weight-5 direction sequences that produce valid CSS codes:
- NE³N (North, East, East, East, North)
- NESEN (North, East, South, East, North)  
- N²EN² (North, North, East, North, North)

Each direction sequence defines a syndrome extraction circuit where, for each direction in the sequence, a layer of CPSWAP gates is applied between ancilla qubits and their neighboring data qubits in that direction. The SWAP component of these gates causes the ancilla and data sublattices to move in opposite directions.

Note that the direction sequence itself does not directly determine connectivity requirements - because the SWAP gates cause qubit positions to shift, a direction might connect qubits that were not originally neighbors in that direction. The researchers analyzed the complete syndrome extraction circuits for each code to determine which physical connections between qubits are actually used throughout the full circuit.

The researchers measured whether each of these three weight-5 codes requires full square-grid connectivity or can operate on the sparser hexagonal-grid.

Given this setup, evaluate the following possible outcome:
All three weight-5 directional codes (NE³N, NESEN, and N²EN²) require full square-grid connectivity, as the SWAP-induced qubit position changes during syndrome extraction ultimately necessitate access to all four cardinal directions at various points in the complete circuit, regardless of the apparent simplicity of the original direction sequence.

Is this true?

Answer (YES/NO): NO